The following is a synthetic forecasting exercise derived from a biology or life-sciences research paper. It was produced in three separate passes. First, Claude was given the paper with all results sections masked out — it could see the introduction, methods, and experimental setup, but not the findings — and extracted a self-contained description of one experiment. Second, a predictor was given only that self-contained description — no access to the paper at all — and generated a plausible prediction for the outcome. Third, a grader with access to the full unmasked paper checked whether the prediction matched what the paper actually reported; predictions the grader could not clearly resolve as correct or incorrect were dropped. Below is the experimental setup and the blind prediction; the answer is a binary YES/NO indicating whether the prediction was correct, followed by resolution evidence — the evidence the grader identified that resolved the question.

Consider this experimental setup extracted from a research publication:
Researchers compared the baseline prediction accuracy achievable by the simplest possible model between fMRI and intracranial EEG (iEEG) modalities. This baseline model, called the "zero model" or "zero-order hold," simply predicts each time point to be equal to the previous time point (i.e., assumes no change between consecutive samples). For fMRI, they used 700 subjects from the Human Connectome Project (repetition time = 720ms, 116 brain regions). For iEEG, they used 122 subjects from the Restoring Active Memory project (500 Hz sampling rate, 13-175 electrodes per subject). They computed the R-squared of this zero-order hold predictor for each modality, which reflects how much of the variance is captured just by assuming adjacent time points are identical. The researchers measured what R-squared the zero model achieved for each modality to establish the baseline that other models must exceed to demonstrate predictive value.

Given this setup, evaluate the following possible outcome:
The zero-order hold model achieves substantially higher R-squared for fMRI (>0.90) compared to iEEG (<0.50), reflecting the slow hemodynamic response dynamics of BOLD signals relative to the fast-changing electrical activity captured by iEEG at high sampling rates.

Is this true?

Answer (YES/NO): NO